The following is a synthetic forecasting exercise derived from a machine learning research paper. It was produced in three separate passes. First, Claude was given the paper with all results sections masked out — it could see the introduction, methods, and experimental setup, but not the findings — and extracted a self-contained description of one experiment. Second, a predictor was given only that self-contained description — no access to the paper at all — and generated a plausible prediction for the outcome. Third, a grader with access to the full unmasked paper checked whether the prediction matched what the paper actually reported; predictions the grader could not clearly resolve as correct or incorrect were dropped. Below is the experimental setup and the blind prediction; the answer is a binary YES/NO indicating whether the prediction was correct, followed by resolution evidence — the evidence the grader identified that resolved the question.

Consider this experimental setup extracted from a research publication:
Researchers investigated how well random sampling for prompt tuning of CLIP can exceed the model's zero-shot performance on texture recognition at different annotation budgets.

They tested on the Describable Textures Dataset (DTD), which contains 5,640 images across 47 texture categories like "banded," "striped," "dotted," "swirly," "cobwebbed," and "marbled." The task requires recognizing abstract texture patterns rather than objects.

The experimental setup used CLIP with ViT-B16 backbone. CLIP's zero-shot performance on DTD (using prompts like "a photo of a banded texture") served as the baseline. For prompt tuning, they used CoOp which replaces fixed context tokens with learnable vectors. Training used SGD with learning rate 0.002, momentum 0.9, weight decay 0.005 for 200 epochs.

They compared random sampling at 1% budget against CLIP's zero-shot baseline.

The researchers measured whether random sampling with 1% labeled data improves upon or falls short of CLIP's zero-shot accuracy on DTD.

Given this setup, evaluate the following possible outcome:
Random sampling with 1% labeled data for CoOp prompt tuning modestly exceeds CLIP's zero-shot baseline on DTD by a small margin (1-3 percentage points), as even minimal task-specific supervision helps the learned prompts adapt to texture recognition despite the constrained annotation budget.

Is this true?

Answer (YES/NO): NO